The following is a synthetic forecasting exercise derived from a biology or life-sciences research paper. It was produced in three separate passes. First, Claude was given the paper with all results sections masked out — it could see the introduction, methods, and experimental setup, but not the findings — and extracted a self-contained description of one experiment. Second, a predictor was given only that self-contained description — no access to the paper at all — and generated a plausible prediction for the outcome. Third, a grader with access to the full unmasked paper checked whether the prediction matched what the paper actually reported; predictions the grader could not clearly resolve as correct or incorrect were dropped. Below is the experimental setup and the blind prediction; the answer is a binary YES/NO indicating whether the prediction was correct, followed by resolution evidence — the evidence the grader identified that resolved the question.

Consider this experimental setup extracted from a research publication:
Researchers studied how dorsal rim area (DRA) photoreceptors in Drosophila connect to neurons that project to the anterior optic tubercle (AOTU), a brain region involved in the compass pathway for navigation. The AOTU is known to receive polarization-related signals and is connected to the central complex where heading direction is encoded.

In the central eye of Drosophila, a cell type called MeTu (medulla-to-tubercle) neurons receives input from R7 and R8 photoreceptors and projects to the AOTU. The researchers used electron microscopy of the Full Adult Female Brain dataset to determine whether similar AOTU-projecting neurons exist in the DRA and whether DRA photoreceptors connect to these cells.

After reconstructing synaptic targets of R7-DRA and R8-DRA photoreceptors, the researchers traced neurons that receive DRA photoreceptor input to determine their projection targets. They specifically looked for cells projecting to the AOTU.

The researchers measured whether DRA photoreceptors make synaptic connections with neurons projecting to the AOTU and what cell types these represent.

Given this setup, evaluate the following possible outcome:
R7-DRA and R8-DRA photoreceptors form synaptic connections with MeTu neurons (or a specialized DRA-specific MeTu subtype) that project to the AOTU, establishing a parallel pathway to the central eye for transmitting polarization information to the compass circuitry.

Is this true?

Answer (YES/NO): NO